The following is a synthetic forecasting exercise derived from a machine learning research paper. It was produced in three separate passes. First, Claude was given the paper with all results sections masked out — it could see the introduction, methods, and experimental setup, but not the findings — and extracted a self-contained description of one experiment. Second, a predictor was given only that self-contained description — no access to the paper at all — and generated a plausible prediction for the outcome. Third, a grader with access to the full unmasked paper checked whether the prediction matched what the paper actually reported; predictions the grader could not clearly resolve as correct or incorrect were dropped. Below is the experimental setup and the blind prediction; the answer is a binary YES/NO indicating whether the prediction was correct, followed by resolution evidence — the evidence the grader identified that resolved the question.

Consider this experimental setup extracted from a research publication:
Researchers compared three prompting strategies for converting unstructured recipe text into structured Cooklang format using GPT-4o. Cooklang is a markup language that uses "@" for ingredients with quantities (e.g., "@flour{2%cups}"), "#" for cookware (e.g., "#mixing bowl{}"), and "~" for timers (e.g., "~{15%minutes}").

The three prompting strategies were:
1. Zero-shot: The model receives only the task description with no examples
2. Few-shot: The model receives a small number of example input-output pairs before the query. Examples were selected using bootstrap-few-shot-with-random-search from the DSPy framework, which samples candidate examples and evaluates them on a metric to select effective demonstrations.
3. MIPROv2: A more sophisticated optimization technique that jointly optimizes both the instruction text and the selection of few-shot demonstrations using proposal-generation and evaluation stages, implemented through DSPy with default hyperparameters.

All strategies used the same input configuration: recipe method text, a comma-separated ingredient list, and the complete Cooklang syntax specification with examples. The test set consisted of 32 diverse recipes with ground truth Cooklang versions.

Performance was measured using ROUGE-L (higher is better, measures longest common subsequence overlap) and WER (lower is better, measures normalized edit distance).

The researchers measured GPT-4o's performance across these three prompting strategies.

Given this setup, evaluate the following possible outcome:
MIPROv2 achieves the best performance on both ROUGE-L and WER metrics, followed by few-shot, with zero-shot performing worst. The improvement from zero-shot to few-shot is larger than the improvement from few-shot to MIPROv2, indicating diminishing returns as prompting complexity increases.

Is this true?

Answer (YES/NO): NO